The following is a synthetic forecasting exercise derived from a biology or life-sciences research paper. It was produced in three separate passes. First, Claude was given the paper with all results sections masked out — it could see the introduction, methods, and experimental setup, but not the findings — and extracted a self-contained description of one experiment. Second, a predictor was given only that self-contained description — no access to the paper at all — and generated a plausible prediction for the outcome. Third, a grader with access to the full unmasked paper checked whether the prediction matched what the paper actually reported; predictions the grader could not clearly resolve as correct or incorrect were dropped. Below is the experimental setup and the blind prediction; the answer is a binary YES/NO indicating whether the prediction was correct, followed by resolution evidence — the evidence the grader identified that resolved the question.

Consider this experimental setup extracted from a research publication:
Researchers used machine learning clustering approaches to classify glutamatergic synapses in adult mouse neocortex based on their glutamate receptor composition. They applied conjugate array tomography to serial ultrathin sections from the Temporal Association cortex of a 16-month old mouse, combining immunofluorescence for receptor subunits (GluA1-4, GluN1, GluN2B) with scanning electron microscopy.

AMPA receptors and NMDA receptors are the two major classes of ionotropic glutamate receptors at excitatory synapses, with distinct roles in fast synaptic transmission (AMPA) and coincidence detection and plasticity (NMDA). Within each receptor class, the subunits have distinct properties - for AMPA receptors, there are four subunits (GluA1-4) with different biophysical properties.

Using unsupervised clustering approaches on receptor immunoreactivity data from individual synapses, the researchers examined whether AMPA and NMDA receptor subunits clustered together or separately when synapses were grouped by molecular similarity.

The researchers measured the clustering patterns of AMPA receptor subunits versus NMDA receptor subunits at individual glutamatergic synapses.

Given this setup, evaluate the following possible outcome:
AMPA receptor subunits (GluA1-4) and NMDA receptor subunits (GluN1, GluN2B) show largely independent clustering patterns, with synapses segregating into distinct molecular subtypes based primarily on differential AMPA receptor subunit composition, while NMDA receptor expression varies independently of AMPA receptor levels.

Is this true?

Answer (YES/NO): NO